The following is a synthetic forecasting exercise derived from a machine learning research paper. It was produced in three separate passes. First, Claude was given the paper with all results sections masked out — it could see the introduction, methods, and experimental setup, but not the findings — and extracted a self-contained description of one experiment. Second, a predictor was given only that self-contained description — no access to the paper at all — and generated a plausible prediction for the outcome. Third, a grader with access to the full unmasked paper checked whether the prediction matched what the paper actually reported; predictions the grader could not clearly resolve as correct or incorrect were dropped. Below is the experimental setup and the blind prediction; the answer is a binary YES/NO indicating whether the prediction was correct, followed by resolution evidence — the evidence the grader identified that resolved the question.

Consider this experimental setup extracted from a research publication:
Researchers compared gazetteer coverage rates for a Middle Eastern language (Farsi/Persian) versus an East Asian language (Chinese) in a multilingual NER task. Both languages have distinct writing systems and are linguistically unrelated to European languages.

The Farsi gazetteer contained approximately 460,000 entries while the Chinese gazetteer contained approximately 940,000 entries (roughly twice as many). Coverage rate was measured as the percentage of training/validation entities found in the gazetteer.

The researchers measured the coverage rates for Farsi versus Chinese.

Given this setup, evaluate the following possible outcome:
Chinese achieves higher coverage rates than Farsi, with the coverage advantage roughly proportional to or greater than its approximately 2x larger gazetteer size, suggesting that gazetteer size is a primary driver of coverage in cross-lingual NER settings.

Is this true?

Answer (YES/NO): NO